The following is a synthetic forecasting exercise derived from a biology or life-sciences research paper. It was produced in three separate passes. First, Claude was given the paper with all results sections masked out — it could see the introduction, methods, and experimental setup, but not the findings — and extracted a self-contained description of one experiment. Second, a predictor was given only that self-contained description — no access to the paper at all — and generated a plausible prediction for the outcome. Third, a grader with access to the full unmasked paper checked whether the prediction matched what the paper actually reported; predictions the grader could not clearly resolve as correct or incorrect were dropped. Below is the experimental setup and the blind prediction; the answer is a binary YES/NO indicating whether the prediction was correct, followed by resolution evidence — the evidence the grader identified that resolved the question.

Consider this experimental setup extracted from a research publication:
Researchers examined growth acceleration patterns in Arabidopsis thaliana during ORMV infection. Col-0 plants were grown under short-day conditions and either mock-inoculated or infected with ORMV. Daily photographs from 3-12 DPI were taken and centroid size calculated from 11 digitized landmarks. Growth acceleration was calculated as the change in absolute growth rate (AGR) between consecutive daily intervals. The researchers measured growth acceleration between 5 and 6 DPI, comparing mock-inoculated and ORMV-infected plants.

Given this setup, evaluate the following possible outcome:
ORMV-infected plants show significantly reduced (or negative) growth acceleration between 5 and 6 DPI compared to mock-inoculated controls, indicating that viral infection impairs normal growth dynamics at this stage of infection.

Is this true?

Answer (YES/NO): YES